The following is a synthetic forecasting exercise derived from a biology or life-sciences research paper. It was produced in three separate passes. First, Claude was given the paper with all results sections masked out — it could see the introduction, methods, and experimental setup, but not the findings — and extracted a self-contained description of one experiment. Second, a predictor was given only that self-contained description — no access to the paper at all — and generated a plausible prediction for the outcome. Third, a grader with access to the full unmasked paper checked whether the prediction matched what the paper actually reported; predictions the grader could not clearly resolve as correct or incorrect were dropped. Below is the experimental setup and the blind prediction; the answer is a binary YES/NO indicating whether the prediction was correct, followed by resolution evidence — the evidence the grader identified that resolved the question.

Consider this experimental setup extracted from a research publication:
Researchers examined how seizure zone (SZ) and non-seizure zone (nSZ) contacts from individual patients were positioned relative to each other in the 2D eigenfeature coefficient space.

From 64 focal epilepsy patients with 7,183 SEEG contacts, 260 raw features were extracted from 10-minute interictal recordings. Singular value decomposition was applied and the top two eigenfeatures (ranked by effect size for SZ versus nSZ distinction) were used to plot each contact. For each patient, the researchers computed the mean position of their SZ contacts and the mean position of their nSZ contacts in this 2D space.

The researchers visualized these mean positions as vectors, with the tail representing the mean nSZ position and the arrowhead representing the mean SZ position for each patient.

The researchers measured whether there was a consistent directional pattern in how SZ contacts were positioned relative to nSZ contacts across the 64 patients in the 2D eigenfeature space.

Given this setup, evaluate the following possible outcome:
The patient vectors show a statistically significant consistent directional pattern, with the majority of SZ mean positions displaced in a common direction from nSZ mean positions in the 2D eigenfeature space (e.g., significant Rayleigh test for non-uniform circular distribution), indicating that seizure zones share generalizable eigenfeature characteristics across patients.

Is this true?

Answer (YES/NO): YES